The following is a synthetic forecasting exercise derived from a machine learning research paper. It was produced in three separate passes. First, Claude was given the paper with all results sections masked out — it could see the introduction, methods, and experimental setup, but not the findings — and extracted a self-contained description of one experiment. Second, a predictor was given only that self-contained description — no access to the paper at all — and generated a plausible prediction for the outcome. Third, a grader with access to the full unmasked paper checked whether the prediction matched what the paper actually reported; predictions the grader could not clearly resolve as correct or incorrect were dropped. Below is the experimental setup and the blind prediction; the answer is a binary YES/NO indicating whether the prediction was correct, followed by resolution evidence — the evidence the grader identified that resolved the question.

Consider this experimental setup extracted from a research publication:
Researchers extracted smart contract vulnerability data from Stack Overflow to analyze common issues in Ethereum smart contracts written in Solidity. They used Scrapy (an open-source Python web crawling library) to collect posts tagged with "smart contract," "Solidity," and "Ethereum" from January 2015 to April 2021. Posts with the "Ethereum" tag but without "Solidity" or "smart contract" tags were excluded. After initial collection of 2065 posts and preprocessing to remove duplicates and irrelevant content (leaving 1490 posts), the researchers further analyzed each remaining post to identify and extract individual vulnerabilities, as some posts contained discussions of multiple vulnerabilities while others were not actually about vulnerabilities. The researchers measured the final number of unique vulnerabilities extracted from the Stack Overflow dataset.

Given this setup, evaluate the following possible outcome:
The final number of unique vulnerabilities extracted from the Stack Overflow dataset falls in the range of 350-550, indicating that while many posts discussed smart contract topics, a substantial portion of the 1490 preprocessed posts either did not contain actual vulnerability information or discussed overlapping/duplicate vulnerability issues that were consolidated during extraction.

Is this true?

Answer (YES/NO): NO